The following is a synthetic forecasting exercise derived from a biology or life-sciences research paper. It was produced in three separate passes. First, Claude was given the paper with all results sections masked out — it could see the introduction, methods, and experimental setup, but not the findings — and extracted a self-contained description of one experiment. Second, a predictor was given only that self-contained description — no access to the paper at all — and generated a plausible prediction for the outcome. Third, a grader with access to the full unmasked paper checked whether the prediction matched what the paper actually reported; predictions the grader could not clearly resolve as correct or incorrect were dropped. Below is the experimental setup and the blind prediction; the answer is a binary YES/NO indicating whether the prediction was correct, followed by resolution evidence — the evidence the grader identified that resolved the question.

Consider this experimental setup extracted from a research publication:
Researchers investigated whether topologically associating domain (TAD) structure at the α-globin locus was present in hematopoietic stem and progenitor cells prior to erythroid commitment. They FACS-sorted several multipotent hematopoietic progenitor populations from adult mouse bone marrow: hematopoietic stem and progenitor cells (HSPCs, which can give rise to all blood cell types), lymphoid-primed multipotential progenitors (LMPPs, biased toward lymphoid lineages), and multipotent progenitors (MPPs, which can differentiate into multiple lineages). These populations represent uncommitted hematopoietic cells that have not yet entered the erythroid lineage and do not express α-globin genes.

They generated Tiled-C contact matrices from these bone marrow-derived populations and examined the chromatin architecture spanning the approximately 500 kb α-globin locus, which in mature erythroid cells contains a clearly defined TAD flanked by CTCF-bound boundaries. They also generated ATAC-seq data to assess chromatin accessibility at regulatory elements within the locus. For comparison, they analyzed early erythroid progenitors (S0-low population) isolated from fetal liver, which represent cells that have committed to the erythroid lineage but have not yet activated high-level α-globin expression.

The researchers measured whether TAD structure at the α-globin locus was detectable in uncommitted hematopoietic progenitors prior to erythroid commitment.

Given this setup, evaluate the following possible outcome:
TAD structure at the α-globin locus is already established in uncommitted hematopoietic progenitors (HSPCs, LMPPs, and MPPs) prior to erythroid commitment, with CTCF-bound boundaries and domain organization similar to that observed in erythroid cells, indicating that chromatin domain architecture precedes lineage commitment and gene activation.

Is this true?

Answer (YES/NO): YES